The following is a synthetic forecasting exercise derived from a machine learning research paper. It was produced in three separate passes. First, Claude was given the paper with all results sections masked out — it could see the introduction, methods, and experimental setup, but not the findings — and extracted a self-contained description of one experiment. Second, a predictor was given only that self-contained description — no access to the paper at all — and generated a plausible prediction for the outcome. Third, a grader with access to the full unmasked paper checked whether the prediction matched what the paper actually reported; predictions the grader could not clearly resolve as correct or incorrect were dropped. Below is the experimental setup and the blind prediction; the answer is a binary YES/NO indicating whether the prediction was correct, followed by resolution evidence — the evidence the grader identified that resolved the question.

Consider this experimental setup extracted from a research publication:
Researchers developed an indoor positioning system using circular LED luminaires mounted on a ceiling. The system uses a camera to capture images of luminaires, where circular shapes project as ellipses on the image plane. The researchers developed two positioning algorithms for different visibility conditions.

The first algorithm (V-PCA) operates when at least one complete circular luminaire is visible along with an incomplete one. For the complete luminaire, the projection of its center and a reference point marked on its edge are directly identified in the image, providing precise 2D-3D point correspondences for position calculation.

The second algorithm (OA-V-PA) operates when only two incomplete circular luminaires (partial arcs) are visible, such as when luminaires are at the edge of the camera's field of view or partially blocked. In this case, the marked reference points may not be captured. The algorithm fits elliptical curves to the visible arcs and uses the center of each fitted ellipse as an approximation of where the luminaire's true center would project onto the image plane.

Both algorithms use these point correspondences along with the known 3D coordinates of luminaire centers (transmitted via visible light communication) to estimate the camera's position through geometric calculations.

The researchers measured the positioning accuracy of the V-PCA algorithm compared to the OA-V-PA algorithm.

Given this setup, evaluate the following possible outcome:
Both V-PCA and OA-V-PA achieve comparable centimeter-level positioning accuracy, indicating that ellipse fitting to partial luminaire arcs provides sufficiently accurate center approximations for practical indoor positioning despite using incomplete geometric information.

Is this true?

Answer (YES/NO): NO